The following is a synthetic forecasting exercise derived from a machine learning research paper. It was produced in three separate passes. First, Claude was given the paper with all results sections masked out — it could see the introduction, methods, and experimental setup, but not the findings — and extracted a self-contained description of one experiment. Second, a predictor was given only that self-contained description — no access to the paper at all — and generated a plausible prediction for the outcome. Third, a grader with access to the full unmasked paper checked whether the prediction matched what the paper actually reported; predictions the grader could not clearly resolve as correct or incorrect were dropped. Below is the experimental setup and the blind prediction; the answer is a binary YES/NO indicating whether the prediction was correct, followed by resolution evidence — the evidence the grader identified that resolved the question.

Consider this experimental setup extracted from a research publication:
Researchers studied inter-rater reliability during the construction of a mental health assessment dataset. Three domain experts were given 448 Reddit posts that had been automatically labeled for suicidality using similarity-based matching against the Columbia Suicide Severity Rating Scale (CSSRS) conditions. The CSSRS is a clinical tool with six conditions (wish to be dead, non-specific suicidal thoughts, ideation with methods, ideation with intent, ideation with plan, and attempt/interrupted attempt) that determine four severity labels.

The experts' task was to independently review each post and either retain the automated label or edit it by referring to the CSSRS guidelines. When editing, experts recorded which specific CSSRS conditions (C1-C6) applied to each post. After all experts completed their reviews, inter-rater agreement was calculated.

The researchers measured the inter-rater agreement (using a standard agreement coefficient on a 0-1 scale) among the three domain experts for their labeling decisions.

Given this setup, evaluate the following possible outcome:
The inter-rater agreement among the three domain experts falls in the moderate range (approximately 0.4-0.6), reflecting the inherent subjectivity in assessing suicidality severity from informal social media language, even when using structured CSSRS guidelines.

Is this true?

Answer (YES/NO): NO